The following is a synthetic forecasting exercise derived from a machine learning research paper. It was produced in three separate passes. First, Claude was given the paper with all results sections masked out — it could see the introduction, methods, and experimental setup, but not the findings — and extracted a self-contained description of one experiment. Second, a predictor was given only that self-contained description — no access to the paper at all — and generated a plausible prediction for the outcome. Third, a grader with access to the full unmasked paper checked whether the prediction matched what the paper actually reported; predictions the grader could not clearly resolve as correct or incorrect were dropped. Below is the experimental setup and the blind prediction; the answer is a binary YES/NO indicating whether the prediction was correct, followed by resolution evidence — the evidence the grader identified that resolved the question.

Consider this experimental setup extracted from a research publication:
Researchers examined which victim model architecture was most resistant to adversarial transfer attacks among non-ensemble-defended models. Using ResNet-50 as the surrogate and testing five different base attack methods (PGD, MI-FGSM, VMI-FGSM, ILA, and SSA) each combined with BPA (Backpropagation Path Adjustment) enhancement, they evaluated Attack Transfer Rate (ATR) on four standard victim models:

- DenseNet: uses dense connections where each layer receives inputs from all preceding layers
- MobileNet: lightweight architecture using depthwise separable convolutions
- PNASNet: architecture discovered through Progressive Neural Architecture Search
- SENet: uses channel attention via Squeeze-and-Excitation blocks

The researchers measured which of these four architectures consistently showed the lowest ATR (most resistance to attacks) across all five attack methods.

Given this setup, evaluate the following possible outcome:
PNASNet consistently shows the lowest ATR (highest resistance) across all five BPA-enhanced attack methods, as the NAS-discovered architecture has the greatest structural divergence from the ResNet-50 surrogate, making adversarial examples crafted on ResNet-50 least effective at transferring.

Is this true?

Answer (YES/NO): YES